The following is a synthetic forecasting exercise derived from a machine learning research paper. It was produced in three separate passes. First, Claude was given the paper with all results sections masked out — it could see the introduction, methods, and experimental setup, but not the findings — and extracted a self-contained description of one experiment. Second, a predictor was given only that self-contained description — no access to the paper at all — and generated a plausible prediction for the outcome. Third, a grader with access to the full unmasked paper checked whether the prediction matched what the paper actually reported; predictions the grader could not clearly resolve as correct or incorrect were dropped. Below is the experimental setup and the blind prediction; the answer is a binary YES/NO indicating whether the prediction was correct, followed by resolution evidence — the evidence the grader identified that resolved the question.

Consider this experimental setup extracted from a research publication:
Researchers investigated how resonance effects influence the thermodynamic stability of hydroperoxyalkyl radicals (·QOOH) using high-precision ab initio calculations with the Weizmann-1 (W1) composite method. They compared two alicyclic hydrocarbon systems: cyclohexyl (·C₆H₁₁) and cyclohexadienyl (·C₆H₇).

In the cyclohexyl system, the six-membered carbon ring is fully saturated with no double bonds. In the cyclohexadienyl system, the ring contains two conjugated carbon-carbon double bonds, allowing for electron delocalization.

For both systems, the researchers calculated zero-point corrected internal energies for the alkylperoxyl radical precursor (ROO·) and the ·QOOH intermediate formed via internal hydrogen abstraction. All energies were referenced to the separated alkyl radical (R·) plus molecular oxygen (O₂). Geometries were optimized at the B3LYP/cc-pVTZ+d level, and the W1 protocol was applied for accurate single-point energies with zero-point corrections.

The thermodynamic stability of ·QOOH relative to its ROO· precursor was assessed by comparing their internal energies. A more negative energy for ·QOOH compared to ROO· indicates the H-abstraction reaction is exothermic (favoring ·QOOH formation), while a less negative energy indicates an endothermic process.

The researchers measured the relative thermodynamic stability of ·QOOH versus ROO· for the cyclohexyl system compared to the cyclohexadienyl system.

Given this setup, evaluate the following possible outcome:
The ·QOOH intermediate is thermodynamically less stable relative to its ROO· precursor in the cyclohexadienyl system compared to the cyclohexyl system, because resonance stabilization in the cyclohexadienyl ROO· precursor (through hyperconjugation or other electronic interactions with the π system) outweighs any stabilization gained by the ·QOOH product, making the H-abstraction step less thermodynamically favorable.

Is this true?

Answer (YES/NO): NO